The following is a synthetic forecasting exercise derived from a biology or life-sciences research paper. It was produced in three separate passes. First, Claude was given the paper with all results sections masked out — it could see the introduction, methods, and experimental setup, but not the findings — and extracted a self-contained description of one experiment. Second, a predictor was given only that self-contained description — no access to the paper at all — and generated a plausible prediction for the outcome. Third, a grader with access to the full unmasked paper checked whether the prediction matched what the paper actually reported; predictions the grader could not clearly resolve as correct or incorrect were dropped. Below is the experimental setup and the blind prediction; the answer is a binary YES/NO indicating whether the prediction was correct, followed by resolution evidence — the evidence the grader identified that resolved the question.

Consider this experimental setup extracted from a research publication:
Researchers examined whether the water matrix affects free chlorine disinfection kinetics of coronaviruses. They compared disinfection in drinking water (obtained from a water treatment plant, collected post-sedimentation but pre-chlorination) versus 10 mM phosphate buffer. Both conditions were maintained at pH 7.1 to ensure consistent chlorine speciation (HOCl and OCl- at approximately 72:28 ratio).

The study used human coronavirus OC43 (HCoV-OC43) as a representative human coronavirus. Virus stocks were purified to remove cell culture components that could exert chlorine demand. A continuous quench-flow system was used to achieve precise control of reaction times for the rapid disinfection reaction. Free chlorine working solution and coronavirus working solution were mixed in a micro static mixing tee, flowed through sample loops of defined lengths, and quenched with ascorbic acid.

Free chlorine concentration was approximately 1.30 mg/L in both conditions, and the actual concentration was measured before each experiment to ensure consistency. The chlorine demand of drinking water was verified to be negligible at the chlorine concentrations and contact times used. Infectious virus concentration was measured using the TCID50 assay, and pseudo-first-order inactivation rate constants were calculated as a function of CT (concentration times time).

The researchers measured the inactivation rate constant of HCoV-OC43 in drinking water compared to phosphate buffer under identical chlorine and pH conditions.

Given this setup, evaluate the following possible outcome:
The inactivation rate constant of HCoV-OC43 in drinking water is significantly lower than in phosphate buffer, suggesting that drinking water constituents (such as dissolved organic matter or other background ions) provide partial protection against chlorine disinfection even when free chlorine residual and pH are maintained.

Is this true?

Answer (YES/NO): NO